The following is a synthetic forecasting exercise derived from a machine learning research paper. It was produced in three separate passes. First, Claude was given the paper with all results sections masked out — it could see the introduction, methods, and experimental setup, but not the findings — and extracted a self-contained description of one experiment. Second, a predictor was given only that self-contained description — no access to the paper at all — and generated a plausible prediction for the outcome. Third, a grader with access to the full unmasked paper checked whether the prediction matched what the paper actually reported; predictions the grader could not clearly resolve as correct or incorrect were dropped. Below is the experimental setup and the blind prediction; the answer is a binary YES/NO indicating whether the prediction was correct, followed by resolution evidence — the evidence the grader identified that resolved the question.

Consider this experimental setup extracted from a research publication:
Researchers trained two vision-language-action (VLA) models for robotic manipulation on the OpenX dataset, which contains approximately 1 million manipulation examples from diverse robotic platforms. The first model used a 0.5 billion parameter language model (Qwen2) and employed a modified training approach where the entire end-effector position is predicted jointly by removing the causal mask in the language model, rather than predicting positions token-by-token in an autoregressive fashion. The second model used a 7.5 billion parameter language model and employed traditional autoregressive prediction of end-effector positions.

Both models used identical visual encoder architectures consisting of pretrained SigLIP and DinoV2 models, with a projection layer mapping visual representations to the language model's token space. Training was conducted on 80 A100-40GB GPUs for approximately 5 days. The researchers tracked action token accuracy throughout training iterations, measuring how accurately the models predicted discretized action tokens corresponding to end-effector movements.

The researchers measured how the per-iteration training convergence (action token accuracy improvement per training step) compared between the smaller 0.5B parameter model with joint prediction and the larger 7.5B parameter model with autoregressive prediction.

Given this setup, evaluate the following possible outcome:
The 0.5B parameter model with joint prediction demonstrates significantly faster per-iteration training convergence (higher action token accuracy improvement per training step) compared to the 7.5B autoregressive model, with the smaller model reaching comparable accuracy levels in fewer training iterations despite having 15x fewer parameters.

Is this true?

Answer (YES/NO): NO